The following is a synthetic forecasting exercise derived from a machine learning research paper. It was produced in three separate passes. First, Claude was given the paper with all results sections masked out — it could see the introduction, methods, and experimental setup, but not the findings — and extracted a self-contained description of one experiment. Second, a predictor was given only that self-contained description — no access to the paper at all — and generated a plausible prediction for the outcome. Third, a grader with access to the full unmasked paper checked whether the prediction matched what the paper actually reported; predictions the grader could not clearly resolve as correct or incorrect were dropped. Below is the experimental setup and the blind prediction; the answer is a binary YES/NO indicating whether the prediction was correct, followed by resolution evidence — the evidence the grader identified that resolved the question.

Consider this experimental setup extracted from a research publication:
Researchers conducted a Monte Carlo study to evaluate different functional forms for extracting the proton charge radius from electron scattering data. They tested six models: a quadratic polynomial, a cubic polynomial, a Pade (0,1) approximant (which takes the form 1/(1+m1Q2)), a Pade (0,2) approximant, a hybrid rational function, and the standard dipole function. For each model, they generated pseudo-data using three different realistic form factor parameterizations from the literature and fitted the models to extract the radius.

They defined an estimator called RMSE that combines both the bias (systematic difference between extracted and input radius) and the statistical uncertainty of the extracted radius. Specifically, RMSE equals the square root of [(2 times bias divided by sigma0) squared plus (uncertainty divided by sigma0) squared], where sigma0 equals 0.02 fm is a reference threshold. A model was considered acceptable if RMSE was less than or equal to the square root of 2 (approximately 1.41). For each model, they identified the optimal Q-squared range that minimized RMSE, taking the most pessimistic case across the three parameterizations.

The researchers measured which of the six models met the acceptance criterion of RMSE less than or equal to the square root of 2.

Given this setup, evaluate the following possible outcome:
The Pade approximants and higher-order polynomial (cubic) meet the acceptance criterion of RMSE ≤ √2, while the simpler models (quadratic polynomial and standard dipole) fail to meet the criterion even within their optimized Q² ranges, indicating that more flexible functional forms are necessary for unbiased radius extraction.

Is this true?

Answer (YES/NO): NO